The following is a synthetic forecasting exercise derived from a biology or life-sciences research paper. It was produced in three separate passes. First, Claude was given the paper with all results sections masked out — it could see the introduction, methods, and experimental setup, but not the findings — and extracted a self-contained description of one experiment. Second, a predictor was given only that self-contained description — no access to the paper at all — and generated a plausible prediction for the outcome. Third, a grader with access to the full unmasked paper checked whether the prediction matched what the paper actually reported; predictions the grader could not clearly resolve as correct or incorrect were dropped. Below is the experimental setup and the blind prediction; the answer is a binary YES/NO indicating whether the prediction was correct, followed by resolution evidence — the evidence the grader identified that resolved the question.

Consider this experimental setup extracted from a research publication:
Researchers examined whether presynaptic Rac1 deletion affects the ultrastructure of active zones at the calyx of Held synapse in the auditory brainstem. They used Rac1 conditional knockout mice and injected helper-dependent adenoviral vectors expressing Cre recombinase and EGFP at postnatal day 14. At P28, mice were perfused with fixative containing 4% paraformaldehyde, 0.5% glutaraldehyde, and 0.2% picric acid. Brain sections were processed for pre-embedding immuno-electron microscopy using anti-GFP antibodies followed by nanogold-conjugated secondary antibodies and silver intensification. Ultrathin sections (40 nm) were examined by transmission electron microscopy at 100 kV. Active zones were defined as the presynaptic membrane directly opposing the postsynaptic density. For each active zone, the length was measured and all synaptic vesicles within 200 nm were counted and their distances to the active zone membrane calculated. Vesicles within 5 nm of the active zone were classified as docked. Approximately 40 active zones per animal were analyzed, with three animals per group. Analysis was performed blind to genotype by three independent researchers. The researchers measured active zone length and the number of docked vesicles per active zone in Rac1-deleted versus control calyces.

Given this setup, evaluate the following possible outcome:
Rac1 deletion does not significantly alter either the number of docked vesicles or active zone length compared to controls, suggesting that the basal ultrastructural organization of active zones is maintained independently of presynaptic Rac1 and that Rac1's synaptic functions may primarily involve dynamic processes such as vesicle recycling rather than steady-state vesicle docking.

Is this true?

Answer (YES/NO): YES